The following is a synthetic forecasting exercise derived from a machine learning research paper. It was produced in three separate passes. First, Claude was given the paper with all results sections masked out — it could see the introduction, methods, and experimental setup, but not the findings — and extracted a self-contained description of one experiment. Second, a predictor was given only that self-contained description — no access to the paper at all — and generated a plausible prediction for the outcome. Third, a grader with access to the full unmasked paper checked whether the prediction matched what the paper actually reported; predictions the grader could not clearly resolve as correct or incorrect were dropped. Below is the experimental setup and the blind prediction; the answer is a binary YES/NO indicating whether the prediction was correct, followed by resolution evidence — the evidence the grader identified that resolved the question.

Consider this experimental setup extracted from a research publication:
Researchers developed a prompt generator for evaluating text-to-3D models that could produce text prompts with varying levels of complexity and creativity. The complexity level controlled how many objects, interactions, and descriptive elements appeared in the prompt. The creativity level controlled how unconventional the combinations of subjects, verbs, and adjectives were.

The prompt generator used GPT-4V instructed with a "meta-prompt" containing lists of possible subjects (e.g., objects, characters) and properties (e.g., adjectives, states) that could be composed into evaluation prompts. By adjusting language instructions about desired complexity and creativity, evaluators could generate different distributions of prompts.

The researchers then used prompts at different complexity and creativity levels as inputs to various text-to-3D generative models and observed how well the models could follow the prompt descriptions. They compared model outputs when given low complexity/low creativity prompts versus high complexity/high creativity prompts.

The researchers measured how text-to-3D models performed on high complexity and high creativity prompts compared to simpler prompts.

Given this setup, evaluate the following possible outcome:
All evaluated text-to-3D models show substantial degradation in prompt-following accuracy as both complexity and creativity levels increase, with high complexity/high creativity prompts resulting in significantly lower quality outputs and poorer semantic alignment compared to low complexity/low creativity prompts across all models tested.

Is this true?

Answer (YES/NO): NO